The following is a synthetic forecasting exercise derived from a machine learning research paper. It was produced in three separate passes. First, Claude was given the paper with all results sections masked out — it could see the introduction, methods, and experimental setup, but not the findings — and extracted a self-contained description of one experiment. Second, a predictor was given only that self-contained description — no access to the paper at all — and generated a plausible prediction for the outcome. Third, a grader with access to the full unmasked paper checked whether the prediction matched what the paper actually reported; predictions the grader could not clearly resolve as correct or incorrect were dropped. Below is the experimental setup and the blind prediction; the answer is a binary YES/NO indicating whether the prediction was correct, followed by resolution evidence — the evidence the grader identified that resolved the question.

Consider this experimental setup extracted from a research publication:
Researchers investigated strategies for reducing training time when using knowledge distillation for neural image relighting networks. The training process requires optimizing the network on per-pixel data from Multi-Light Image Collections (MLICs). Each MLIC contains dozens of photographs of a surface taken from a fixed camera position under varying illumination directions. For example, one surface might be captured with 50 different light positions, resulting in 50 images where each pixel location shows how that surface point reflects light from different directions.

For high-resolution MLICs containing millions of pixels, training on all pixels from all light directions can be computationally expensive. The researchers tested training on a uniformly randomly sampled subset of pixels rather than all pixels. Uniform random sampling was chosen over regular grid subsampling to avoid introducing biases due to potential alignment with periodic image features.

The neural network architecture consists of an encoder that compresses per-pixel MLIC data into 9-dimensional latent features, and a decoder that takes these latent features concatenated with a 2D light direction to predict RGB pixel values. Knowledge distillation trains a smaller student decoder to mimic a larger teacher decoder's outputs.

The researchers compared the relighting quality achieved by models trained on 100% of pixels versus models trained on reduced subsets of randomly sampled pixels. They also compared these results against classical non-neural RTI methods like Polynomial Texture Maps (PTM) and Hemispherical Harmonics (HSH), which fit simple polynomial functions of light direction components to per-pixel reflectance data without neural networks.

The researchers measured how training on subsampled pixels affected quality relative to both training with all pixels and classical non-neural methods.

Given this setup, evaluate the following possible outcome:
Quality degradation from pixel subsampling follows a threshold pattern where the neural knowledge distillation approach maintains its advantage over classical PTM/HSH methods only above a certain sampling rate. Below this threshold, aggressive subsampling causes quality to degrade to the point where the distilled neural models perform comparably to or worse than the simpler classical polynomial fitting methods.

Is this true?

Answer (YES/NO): YES